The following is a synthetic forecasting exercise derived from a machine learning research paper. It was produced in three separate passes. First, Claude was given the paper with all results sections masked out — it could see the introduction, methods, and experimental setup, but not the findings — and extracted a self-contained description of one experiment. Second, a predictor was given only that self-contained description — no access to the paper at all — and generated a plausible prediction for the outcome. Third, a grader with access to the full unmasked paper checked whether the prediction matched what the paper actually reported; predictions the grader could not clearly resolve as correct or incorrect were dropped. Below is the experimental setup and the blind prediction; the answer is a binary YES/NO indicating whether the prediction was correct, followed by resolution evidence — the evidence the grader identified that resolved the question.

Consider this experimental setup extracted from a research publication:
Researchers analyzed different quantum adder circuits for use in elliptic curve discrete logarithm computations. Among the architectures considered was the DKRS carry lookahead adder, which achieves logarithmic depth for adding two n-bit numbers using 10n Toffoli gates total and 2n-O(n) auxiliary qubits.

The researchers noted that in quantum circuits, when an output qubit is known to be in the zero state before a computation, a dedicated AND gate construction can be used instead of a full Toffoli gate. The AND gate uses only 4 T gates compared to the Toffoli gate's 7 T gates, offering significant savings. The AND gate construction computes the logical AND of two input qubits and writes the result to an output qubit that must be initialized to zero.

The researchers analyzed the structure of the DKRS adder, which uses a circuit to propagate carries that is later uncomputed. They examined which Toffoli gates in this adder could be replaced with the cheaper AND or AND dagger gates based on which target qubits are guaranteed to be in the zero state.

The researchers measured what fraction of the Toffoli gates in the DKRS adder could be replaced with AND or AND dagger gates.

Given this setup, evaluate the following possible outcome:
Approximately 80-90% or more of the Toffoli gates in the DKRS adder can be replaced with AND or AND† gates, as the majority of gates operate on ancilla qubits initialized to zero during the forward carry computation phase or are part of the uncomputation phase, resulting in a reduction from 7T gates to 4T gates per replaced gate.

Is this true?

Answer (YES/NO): NO